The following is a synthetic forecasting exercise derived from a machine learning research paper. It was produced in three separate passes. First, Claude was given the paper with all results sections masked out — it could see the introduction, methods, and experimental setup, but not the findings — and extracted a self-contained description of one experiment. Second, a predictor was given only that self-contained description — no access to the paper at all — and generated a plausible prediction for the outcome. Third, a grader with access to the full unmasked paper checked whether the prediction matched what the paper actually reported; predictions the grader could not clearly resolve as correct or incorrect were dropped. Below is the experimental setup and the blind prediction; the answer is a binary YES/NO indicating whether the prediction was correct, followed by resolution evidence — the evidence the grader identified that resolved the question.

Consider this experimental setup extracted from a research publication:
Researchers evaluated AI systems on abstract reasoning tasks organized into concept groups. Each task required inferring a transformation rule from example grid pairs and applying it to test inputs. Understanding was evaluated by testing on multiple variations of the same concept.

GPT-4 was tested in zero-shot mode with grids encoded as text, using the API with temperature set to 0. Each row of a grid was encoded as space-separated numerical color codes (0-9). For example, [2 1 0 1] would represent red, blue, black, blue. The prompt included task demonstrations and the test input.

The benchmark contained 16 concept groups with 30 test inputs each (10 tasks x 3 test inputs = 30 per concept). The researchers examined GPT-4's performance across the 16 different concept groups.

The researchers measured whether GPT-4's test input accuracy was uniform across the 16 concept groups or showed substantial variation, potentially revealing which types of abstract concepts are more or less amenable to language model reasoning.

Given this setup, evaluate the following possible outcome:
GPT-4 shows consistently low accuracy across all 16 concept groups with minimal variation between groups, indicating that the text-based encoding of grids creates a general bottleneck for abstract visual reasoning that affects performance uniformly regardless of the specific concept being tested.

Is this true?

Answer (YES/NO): NO